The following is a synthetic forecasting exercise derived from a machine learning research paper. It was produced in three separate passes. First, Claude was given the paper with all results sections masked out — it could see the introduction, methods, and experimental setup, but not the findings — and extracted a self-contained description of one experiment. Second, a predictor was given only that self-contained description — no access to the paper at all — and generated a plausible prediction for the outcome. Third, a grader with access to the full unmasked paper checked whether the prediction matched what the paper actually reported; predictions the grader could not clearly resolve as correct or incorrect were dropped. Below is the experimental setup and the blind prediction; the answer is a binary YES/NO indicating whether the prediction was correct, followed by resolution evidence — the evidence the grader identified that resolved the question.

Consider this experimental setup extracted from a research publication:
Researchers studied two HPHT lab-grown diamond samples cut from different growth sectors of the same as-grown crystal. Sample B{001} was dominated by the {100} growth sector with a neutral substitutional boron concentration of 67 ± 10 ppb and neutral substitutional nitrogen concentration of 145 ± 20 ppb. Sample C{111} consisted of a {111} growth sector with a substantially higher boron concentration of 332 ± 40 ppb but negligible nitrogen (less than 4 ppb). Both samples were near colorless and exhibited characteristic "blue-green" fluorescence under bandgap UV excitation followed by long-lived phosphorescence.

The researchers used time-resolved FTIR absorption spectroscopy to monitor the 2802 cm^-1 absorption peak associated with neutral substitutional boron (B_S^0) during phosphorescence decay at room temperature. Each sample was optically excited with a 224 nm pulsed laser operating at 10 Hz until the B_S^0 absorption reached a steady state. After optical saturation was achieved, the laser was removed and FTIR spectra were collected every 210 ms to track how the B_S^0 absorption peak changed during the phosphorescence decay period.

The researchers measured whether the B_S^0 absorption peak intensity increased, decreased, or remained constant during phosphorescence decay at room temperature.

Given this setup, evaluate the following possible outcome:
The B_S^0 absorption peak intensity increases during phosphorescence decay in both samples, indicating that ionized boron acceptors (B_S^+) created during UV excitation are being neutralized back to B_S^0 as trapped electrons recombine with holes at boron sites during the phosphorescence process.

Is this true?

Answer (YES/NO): NO